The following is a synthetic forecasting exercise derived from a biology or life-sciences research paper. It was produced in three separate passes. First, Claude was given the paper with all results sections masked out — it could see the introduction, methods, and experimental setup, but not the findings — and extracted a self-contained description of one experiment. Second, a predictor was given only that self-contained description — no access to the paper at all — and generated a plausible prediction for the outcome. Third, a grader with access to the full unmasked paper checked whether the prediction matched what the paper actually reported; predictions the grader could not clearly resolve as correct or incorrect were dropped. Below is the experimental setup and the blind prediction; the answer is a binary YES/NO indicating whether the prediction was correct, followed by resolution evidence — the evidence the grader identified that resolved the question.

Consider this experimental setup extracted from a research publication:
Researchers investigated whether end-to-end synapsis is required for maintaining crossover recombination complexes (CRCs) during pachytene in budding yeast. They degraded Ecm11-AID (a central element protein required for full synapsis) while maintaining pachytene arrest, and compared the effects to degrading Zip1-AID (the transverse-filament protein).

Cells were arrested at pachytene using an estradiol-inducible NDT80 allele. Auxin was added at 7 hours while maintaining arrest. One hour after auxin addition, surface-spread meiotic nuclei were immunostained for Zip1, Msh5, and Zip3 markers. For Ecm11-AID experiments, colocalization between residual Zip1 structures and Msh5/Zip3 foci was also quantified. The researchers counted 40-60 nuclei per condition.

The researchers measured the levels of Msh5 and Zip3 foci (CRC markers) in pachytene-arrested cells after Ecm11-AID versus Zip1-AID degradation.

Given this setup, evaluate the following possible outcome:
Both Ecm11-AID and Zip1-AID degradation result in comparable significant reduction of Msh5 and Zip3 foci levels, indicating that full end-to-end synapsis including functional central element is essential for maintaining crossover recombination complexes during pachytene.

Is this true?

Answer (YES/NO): NO